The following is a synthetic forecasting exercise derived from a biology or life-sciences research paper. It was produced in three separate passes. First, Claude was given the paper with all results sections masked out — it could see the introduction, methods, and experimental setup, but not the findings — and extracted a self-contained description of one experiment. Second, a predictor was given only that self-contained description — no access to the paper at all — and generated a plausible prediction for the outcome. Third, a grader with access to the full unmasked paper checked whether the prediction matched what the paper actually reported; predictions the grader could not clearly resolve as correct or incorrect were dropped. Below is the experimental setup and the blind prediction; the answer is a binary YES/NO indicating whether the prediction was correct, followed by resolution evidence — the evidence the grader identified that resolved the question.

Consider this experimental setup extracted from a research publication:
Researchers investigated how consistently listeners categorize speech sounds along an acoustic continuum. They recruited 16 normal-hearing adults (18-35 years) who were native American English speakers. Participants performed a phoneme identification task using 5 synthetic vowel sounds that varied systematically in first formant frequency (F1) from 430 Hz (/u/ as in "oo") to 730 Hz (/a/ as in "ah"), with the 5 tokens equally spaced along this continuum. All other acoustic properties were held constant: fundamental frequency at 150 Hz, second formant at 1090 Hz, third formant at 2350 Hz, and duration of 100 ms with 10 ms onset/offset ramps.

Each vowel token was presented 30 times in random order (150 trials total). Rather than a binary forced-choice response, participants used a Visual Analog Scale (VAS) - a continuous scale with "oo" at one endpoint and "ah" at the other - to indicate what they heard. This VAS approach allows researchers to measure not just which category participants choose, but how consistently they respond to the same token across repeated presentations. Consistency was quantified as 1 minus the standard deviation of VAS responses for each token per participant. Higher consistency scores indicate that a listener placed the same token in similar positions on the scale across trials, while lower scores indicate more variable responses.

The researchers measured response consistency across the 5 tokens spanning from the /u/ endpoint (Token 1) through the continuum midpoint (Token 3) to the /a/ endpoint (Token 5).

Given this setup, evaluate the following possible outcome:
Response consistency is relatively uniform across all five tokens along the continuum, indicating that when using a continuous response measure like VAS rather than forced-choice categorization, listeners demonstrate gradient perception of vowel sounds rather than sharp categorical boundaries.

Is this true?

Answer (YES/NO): NO